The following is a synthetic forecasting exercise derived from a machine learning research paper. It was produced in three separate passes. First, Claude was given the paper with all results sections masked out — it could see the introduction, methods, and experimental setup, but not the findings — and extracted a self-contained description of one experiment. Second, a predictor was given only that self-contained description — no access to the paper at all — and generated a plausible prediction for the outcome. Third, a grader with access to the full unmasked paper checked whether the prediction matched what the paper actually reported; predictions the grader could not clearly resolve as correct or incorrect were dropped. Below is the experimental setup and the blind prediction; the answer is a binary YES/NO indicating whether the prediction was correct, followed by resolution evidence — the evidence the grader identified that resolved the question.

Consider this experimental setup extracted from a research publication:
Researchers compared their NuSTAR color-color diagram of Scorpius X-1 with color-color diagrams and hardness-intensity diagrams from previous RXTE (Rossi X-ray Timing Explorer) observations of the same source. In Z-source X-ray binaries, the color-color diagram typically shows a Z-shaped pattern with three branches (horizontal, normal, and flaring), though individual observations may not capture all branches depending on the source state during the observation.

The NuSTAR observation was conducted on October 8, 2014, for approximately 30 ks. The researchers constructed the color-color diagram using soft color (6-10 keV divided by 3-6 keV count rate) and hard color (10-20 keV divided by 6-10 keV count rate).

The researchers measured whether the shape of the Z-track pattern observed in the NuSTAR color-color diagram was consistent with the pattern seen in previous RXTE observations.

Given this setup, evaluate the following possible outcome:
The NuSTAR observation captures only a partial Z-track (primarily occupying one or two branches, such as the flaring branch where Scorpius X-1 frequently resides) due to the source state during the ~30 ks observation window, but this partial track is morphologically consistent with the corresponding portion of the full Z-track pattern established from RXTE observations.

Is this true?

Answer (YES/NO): YES